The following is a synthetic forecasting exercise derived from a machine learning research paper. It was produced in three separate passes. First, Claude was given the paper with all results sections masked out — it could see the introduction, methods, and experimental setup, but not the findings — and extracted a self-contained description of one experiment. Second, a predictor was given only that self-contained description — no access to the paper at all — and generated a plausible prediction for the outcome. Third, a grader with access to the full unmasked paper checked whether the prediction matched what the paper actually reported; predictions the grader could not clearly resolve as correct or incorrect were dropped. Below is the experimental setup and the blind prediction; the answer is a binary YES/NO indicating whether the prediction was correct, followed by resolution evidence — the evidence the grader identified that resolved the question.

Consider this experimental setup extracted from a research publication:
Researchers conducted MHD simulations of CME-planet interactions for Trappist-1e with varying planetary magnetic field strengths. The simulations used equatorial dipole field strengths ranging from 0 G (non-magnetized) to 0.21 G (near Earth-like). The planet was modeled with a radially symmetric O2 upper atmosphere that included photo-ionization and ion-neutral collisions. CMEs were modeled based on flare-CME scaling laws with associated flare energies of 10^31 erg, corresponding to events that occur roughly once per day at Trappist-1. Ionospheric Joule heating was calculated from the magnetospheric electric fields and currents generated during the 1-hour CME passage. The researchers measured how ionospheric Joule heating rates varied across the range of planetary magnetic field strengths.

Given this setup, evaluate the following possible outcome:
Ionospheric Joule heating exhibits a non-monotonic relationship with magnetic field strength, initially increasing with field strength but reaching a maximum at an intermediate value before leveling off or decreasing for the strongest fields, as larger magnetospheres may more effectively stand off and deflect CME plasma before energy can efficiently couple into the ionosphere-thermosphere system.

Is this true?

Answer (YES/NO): NO